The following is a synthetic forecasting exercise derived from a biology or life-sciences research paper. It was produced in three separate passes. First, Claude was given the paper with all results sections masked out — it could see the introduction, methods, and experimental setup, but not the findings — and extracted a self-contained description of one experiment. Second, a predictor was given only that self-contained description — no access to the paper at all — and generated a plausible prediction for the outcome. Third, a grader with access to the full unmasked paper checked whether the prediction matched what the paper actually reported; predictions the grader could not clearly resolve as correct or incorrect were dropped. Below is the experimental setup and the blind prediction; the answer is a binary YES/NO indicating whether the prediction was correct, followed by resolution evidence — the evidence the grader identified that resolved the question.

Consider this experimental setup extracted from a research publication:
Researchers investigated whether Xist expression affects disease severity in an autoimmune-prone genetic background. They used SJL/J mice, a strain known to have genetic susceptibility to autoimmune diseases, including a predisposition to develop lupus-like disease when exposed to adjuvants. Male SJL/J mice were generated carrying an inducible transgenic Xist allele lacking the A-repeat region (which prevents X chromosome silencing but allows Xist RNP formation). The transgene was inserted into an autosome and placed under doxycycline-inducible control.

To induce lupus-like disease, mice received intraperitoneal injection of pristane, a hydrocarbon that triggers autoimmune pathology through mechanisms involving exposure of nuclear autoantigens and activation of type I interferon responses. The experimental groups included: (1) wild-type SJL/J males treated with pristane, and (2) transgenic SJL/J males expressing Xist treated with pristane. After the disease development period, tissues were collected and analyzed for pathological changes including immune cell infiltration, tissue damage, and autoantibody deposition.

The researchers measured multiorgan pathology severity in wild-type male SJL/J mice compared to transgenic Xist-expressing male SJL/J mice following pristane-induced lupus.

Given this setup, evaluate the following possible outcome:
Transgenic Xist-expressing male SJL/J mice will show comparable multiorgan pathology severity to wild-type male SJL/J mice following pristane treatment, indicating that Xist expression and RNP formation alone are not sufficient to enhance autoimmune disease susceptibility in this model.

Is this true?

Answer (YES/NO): NO